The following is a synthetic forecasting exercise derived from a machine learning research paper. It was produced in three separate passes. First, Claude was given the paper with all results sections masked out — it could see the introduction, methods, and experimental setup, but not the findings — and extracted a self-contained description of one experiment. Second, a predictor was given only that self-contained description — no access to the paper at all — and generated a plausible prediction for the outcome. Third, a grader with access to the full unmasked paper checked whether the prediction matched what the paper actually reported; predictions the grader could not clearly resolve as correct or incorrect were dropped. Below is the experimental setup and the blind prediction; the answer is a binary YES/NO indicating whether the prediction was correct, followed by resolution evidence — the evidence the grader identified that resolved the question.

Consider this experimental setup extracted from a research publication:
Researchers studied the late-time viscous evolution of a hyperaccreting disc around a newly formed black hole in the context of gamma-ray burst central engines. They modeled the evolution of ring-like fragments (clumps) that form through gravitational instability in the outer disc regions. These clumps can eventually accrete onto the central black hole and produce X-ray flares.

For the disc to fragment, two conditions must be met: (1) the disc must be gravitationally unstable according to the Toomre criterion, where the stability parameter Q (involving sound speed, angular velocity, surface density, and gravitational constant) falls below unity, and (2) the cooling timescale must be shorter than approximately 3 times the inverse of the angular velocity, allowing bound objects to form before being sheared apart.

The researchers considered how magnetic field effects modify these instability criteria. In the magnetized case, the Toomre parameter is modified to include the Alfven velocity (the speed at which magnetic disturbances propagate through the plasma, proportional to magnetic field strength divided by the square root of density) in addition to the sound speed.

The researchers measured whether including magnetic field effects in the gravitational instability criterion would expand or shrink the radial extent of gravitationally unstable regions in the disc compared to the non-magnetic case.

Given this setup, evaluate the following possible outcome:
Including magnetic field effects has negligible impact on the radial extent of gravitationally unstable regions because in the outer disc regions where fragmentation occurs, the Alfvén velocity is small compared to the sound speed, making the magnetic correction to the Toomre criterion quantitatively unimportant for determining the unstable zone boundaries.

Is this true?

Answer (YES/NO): NO